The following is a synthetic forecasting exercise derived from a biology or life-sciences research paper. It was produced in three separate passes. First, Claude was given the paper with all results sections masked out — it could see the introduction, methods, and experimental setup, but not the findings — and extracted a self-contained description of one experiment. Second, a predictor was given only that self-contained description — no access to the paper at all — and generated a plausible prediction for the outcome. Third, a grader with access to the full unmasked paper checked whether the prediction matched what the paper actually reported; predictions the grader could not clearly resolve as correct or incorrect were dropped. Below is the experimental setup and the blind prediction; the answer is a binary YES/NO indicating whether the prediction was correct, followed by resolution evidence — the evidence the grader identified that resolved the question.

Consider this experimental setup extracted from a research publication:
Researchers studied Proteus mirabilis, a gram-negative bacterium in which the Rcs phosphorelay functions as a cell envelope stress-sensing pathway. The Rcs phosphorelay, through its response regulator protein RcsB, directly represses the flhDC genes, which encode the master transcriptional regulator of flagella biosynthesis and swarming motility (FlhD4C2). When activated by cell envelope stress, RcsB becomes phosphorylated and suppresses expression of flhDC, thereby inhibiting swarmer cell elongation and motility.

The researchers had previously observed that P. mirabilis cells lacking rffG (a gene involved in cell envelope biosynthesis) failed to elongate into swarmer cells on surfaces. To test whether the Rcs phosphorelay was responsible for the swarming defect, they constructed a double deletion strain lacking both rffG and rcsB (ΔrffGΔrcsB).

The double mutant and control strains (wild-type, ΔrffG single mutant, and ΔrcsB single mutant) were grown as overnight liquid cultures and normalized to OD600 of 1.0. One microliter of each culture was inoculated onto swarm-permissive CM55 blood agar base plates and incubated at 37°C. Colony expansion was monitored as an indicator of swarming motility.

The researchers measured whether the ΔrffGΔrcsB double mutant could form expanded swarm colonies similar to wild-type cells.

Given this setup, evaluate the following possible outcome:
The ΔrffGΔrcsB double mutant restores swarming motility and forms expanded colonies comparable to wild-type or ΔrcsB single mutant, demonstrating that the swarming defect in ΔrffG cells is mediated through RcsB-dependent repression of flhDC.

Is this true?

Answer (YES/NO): NO